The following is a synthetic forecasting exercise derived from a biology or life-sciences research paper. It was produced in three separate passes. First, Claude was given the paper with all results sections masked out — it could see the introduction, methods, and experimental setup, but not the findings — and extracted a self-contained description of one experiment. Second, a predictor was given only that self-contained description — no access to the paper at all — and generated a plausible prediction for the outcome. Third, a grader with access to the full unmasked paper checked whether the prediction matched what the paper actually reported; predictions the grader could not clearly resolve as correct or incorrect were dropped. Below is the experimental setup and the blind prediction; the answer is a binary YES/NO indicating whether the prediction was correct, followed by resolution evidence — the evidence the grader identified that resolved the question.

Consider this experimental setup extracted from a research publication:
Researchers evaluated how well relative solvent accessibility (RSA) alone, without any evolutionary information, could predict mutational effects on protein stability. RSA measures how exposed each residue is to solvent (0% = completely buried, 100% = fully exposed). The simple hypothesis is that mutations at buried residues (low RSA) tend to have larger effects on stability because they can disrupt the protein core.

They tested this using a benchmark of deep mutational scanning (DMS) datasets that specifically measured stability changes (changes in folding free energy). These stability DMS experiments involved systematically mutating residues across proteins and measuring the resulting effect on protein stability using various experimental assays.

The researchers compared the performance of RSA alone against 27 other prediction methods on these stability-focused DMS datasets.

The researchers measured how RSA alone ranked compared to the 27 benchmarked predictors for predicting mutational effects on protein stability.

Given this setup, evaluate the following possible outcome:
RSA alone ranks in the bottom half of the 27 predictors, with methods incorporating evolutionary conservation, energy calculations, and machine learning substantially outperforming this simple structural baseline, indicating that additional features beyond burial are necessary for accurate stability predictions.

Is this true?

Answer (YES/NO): NO